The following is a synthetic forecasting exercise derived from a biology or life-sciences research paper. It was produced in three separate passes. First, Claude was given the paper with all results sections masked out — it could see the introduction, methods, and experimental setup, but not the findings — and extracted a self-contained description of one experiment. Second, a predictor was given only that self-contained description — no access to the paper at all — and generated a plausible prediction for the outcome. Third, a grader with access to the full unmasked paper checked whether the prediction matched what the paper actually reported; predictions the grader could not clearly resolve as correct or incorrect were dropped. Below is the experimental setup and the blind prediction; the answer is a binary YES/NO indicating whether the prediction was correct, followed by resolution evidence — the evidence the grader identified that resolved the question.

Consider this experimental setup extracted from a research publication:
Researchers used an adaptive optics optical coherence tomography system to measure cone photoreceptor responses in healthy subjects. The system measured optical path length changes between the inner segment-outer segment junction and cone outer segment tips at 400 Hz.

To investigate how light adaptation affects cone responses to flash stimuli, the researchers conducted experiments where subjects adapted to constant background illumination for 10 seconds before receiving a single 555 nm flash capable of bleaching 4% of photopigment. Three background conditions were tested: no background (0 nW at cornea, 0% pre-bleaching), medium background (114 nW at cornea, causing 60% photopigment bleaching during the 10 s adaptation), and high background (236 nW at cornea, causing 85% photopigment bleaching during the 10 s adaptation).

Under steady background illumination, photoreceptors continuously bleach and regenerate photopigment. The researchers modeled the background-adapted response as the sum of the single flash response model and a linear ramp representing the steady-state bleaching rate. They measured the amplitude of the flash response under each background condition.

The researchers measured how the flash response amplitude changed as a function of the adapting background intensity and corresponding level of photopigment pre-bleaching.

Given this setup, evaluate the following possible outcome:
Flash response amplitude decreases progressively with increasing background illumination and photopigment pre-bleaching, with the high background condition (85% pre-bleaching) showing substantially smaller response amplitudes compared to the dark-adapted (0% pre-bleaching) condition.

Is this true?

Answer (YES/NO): YES